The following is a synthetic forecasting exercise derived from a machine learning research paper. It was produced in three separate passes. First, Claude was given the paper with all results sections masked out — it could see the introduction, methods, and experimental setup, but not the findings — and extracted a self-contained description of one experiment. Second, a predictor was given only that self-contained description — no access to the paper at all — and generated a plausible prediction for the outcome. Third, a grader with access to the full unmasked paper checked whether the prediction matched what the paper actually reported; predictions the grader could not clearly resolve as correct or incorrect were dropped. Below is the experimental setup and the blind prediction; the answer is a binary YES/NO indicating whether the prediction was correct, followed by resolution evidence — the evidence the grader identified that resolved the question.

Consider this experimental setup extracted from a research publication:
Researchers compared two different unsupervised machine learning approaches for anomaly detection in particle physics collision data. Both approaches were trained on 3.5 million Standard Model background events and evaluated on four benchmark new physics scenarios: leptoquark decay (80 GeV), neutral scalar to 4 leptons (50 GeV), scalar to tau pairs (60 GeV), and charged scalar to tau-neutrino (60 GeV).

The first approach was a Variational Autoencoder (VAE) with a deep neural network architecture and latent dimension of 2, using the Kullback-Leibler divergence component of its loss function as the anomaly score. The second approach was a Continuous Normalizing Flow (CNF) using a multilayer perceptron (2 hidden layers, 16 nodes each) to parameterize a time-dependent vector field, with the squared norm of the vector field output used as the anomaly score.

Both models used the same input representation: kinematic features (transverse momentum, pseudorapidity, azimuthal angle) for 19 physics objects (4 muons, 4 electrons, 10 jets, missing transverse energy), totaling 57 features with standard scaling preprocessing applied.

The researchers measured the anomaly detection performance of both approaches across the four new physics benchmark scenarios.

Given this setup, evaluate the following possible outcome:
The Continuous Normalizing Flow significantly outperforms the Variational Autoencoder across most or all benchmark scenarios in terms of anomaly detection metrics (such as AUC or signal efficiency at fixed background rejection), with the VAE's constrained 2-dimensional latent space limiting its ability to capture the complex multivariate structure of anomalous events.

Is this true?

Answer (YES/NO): NO